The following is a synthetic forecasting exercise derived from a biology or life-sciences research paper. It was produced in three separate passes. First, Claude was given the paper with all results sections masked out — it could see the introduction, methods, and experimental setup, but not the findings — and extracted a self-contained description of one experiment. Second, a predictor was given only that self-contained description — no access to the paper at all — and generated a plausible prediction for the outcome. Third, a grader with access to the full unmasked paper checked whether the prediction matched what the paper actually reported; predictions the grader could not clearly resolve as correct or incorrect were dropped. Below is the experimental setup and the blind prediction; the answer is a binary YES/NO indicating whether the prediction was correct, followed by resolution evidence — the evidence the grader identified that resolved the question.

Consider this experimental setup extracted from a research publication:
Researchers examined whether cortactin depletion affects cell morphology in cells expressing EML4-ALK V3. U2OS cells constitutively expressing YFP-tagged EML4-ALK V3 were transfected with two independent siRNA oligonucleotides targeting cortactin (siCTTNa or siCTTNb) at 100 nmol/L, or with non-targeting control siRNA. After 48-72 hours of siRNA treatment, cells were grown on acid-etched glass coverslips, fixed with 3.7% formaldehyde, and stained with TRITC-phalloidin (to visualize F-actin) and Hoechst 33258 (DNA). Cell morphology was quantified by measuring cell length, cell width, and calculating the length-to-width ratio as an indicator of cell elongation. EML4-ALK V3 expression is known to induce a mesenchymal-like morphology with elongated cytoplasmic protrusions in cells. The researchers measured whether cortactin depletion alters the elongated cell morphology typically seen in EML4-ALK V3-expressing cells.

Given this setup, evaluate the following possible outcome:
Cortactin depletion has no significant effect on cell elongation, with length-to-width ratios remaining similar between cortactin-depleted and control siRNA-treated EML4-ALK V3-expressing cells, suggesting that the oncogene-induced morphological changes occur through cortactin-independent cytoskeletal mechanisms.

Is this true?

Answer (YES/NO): NO